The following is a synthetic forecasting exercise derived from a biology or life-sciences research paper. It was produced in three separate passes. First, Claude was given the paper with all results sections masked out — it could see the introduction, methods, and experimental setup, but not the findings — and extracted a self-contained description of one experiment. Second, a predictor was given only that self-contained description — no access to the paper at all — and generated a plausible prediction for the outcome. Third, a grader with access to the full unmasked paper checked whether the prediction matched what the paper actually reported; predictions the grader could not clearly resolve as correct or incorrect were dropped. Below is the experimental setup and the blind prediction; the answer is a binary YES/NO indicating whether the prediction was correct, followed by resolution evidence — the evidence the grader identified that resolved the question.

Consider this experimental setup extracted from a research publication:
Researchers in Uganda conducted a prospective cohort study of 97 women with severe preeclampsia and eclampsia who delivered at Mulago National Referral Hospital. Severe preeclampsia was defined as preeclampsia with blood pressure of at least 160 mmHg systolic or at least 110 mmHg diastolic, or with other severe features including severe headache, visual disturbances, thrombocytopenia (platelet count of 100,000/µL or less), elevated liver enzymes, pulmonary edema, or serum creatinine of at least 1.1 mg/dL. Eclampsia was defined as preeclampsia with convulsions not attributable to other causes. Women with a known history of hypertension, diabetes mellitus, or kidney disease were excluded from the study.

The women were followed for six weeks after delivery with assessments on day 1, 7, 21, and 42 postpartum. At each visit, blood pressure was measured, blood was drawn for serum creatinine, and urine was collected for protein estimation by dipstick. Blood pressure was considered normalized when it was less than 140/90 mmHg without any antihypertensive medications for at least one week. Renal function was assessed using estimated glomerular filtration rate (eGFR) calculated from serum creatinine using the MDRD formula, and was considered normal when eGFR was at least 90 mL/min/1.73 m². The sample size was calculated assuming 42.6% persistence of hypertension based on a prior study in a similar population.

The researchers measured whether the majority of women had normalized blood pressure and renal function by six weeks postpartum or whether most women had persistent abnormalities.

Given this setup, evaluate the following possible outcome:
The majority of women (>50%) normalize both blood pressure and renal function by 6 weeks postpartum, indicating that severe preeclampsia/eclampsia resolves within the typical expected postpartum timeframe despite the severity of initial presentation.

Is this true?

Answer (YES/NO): YES